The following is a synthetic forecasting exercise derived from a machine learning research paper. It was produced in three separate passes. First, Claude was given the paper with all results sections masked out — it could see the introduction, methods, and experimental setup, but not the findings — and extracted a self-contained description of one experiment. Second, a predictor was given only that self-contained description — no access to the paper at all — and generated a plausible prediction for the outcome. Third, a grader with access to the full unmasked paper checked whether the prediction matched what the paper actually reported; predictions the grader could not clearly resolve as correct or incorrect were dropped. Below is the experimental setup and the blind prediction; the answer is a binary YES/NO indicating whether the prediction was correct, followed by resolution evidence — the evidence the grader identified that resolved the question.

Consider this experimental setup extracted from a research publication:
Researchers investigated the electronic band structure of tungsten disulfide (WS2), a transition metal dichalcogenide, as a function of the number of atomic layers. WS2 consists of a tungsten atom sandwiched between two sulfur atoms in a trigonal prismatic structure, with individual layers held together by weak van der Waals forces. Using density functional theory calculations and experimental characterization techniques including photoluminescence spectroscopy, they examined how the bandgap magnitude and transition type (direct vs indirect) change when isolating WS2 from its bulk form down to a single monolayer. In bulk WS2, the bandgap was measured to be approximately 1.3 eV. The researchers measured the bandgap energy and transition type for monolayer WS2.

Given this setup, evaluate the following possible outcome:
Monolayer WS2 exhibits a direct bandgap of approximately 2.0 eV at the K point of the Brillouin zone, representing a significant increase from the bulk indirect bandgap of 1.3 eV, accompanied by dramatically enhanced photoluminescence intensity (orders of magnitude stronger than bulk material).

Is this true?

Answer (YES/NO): YES